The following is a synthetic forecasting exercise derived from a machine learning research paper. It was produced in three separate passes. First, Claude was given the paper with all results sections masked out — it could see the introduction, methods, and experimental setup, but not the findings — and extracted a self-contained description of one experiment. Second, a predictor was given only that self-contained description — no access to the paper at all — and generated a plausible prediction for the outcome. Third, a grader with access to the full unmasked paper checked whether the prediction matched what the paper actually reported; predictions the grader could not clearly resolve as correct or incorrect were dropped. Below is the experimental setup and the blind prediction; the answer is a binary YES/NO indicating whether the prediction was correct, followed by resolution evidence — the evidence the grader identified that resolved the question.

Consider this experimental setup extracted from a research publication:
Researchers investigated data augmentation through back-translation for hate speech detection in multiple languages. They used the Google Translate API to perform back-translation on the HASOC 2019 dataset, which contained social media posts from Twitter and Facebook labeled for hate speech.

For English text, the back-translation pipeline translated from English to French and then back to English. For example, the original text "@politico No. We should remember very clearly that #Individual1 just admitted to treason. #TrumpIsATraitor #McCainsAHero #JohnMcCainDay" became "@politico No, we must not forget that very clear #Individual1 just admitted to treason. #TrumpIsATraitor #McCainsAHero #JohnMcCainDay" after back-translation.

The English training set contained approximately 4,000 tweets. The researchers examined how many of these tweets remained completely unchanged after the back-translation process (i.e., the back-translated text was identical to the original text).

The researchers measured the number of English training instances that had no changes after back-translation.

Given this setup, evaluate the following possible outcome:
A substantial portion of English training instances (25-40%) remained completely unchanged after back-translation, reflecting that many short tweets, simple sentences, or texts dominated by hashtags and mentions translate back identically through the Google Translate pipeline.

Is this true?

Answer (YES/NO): NO